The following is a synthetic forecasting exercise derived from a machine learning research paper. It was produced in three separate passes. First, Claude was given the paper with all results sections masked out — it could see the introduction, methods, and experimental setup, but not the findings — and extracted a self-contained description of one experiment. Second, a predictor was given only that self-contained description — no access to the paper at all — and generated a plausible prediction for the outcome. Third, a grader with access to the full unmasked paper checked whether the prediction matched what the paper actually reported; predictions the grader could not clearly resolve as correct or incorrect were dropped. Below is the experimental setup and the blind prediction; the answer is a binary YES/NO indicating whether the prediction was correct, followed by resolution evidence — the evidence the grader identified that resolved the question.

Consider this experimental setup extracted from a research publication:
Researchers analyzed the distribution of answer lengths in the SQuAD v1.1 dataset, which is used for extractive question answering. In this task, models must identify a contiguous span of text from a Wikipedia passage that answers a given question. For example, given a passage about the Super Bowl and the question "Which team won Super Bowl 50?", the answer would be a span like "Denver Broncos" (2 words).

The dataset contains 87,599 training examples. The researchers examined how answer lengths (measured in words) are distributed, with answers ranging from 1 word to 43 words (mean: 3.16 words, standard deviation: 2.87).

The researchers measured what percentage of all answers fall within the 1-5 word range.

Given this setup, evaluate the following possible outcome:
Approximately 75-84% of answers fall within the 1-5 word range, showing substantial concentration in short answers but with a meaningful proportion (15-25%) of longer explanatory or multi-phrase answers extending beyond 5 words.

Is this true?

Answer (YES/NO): YES